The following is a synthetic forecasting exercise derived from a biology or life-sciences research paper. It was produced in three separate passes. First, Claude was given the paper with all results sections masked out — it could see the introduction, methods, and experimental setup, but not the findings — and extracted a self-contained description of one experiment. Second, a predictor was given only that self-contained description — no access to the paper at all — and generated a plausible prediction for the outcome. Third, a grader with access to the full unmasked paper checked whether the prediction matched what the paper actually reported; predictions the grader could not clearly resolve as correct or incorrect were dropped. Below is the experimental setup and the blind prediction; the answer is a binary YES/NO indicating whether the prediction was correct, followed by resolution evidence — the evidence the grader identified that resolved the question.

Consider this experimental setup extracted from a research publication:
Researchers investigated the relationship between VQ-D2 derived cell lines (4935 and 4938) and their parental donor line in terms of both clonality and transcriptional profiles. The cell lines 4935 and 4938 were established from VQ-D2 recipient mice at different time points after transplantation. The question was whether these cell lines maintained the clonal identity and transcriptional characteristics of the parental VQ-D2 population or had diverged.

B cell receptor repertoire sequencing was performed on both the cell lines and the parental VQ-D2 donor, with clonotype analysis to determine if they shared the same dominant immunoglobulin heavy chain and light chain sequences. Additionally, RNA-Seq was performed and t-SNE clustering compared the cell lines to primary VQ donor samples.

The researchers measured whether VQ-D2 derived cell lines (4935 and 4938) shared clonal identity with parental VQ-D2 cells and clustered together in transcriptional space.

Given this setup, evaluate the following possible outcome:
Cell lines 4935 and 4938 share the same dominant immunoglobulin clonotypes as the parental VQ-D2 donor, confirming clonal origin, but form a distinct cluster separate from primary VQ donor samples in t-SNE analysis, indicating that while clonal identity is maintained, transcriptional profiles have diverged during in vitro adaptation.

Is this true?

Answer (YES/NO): NO